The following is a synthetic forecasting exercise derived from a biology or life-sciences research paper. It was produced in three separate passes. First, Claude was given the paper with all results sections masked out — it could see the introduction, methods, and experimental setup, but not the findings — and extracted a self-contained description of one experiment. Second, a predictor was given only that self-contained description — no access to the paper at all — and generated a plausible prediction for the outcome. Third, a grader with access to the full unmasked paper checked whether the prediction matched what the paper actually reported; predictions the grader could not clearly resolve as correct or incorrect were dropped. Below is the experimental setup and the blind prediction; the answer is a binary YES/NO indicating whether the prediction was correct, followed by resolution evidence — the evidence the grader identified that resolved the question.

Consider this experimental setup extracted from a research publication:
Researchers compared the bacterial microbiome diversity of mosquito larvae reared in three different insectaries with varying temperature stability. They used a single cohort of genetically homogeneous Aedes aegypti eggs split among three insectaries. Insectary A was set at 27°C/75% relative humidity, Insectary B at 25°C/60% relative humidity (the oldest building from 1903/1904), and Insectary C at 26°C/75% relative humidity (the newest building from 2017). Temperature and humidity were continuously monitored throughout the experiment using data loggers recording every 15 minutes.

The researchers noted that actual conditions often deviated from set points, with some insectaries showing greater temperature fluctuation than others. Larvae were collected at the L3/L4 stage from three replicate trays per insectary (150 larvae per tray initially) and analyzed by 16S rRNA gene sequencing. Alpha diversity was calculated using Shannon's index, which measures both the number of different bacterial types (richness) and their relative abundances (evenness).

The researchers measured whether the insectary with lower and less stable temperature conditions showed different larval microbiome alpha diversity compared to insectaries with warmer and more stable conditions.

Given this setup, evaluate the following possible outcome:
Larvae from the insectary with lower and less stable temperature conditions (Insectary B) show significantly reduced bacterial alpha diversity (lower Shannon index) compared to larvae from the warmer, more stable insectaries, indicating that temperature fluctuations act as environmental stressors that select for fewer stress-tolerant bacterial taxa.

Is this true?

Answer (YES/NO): NO